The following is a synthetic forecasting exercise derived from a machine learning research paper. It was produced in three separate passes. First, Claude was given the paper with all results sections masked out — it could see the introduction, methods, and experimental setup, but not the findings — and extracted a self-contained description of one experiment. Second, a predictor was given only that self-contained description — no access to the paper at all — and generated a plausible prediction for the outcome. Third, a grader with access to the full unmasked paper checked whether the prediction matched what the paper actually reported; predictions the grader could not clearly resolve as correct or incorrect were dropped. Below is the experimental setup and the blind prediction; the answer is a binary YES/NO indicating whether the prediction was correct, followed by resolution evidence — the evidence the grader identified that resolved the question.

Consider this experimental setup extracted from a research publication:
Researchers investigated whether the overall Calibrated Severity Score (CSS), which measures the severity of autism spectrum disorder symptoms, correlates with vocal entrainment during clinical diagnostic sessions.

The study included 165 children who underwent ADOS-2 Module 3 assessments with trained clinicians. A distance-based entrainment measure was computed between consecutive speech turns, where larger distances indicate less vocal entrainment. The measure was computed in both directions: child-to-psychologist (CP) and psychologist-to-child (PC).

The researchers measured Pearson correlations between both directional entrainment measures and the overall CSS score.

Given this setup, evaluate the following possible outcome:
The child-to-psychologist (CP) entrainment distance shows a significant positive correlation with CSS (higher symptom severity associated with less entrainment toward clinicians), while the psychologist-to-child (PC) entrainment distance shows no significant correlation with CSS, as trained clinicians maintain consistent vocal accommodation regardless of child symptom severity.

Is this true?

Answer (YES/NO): NO